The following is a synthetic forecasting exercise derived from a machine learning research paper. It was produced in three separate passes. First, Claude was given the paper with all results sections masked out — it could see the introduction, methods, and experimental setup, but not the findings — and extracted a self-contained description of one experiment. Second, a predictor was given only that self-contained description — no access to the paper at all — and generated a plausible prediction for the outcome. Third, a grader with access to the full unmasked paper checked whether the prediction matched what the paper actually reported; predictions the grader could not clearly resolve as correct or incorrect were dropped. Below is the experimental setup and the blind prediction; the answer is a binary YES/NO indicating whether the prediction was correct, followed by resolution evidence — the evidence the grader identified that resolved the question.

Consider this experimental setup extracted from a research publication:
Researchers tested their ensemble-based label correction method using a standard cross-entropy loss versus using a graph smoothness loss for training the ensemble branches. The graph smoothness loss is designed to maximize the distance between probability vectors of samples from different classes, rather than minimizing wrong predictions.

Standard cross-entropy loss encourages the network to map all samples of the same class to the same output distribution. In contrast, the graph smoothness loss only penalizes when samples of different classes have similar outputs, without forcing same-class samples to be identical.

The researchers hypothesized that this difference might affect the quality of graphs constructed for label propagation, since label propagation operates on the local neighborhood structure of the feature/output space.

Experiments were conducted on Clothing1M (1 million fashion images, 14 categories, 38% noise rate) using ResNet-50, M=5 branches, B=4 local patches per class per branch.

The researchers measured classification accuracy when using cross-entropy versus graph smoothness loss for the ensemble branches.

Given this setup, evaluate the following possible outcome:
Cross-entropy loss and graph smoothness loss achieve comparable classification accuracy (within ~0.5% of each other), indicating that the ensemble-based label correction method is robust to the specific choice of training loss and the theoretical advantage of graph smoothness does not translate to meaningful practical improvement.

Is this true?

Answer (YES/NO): NO